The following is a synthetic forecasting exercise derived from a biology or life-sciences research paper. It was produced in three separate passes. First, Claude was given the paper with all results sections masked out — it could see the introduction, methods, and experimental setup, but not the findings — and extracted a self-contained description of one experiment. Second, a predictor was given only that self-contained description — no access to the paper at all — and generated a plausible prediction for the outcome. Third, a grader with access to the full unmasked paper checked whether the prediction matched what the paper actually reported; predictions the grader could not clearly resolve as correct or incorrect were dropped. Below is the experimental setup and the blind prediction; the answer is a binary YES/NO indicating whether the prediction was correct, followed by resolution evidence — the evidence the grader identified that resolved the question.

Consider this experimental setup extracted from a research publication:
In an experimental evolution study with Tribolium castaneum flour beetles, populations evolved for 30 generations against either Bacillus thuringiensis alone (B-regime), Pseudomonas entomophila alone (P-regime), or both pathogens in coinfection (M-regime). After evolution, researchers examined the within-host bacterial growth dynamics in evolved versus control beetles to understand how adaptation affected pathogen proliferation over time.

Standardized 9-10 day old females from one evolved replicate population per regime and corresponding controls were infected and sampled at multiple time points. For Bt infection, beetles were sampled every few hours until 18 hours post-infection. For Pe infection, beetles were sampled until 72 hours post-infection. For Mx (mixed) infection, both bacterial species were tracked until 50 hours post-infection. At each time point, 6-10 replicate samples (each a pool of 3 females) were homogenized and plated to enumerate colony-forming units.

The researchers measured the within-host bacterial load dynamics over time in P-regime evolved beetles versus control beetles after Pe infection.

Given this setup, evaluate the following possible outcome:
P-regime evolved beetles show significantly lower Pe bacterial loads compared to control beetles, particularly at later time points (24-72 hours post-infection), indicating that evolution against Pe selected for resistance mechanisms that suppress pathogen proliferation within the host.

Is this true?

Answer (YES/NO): YES